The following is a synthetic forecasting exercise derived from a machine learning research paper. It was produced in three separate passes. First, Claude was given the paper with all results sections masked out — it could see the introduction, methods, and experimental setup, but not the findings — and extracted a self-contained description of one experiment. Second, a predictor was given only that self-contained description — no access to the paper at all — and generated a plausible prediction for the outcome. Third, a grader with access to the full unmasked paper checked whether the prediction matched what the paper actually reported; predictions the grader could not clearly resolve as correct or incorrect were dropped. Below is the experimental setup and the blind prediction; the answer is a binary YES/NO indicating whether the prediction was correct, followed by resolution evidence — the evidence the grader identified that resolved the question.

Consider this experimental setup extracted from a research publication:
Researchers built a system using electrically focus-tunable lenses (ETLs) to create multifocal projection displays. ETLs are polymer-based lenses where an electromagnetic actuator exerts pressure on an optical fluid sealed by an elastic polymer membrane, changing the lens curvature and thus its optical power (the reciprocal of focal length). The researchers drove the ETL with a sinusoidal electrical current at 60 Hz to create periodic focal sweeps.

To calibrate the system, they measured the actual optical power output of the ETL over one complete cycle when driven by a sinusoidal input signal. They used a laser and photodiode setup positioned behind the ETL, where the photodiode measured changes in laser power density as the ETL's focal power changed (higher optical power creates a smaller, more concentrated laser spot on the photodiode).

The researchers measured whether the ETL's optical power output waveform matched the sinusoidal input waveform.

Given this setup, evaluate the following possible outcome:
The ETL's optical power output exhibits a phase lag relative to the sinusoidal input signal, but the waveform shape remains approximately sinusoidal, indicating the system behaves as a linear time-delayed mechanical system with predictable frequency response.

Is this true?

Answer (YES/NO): NO